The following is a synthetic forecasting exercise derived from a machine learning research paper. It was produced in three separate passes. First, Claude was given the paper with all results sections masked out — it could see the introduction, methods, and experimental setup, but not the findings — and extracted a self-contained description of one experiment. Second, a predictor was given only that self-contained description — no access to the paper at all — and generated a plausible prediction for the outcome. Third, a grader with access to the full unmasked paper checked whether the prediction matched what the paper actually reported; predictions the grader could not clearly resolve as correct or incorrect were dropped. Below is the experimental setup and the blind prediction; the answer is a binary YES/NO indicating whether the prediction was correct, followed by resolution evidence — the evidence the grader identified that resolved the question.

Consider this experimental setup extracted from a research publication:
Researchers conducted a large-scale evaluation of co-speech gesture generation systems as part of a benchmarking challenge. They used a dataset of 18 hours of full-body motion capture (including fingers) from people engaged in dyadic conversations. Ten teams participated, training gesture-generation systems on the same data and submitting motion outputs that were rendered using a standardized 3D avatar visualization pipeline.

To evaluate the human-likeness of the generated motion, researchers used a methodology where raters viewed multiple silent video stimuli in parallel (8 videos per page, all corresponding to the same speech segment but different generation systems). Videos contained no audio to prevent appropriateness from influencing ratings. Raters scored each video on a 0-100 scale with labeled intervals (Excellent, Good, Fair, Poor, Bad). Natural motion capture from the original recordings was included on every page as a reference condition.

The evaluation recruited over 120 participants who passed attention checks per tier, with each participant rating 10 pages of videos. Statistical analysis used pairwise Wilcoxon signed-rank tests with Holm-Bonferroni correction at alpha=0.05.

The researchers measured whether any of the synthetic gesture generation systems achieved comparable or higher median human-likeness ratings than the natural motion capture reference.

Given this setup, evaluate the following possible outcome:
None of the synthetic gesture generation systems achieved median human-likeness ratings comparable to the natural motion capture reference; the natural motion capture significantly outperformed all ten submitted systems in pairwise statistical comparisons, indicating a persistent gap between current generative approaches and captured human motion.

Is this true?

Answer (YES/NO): NO